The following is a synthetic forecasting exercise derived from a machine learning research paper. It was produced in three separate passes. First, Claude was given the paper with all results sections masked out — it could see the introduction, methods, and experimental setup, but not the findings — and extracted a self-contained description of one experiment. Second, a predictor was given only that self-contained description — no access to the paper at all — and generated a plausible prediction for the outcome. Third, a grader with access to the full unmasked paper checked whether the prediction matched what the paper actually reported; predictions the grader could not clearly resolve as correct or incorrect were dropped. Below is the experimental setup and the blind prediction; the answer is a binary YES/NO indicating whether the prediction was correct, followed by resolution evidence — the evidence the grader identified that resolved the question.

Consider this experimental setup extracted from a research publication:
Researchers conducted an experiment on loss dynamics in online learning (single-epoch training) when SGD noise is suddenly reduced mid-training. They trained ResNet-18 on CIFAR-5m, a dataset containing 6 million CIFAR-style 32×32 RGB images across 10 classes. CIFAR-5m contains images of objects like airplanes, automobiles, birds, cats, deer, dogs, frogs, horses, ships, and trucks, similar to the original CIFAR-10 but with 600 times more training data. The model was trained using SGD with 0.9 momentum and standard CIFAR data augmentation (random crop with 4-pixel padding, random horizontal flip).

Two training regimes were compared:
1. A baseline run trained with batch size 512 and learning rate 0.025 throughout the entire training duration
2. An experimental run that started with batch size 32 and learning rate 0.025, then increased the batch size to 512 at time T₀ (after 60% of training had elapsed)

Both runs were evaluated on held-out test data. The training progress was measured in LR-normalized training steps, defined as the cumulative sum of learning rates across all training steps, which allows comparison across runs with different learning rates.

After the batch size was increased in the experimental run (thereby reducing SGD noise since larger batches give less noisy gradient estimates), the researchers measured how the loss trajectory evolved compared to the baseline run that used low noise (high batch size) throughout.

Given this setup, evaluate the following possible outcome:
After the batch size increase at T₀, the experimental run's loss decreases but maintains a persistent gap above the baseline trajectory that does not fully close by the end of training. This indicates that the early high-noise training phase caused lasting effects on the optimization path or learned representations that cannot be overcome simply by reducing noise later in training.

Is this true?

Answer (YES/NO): YES